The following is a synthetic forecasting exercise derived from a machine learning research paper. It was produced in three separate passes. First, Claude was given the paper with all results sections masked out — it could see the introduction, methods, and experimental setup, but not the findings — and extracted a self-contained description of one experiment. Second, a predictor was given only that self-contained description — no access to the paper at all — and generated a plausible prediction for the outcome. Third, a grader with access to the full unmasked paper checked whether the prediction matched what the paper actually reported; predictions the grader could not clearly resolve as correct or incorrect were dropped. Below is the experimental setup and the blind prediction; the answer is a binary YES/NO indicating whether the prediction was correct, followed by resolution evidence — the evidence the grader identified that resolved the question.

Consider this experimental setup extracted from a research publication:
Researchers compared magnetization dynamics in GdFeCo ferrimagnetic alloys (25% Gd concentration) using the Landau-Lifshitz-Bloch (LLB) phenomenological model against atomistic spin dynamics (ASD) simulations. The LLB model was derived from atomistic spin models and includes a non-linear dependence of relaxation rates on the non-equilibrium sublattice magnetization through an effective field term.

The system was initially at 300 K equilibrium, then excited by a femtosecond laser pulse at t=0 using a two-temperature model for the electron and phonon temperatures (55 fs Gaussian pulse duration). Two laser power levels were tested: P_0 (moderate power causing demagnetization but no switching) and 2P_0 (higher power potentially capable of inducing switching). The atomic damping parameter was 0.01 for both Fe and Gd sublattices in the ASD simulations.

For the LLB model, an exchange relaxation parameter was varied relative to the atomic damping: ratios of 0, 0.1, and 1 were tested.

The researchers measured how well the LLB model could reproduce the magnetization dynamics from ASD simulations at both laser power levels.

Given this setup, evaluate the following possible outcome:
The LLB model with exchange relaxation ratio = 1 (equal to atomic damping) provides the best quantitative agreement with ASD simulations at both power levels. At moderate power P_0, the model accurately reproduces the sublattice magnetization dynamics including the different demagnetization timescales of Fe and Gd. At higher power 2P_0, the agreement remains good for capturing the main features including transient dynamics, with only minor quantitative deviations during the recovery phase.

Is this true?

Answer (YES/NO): NO